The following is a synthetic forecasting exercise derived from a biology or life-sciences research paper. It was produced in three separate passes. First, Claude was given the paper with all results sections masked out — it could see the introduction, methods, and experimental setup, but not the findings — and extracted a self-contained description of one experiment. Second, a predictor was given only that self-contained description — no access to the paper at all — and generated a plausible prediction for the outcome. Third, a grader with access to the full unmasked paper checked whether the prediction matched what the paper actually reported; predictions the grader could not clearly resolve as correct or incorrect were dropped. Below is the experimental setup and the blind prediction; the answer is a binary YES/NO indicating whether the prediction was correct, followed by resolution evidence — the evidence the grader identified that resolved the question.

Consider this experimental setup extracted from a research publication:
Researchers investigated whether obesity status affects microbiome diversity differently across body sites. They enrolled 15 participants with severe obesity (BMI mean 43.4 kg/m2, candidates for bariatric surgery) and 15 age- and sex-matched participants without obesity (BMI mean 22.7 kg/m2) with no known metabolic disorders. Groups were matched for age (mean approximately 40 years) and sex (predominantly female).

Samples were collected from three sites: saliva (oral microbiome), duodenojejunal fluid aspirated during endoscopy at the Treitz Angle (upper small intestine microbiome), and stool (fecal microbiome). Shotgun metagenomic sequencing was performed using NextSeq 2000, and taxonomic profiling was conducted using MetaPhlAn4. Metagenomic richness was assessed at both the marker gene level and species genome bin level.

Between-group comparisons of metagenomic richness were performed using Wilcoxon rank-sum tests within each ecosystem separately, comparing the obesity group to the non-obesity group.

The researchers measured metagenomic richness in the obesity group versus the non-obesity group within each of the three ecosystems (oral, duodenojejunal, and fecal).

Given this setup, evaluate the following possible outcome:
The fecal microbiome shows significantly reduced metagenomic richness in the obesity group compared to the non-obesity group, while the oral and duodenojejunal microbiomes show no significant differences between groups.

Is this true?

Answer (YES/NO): NO